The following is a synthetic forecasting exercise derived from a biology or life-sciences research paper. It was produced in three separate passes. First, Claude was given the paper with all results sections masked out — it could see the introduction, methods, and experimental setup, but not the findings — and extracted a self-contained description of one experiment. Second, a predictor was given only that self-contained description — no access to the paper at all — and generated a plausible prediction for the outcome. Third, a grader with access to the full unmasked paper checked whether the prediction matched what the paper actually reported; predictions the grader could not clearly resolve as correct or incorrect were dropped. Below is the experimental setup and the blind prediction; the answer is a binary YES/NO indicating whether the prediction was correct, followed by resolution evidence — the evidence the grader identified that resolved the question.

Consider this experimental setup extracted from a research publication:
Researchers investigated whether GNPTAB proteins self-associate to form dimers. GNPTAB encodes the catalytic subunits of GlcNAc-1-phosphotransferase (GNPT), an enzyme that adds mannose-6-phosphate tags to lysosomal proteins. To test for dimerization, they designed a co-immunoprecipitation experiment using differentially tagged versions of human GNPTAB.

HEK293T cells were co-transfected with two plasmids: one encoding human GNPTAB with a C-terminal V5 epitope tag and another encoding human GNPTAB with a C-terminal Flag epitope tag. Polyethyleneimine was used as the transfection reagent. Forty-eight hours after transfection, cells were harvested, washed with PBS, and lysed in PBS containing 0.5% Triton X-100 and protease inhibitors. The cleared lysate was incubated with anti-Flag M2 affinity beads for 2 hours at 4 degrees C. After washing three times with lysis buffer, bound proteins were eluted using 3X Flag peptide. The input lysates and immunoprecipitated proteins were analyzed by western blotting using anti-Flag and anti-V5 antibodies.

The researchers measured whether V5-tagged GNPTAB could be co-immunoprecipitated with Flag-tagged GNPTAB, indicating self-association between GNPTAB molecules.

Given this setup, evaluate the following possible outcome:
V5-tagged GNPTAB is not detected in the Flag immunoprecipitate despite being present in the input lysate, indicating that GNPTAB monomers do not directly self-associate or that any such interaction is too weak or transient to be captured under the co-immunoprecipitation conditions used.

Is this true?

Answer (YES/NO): NO